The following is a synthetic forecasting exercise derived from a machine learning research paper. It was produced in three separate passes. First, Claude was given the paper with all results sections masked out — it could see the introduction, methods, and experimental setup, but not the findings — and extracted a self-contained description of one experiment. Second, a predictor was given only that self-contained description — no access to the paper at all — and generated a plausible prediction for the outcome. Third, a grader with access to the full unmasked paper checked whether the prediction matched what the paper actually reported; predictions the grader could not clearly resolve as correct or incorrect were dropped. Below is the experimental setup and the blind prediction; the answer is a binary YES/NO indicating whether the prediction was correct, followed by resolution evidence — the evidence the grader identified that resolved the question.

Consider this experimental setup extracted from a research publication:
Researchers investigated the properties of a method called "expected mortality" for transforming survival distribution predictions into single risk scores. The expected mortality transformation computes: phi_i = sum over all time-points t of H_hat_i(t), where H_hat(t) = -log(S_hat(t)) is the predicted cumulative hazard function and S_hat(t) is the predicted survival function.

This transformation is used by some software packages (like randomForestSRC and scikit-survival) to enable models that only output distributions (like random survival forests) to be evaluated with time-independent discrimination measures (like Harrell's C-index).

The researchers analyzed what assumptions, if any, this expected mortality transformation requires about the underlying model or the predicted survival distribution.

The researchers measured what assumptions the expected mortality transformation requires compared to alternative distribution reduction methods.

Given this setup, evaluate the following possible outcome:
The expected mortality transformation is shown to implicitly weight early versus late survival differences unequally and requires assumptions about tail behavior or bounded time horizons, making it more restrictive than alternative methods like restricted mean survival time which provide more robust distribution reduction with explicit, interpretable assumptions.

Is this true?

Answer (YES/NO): NO